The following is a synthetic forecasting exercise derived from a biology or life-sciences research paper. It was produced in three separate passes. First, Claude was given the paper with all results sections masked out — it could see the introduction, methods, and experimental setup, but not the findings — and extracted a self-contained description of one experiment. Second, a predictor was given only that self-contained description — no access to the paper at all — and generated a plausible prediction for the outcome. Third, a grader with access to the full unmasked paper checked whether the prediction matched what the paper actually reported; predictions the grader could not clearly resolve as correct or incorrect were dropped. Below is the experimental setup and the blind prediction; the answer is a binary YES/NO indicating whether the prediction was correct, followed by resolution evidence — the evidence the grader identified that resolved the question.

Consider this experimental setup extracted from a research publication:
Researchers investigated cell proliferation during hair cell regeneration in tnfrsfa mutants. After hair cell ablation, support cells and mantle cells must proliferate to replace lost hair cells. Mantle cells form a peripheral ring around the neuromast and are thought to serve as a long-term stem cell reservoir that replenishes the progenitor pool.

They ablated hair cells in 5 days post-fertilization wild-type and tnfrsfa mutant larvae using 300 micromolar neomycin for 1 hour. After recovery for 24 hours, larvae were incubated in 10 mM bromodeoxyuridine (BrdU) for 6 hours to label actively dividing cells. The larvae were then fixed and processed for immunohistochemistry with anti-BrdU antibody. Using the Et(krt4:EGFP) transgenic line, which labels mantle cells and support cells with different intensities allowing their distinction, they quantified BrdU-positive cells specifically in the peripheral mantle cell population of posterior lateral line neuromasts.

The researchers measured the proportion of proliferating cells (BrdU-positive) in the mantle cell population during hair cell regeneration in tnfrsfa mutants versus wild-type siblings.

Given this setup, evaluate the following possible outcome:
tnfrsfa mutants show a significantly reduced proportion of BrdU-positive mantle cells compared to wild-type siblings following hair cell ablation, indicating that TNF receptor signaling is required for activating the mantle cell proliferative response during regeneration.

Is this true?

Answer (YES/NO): YES